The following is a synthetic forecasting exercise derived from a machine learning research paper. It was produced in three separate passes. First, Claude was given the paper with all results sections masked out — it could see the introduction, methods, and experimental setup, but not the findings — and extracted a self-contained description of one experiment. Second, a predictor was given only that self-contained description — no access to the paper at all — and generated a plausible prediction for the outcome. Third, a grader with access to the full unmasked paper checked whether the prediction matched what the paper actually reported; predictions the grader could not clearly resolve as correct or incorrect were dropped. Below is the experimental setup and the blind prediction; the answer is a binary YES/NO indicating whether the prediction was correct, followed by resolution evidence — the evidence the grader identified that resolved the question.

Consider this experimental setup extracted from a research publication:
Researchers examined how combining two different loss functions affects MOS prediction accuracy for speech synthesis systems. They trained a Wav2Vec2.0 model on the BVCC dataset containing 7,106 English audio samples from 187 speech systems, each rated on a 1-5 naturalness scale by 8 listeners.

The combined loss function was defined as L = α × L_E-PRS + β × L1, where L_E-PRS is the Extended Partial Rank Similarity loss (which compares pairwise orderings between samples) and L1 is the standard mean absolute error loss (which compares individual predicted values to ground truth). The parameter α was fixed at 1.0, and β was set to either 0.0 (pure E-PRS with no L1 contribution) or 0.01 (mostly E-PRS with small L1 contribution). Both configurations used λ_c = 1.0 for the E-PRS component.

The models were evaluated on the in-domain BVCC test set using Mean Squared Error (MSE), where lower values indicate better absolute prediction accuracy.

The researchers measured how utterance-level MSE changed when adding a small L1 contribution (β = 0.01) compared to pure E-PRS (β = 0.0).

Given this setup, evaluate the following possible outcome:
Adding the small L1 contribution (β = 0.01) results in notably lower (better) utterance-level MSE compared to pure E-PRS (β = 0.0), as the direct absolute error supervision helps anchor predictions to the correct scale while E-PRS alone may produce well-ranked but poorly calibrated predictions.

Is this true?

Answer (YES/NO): YES